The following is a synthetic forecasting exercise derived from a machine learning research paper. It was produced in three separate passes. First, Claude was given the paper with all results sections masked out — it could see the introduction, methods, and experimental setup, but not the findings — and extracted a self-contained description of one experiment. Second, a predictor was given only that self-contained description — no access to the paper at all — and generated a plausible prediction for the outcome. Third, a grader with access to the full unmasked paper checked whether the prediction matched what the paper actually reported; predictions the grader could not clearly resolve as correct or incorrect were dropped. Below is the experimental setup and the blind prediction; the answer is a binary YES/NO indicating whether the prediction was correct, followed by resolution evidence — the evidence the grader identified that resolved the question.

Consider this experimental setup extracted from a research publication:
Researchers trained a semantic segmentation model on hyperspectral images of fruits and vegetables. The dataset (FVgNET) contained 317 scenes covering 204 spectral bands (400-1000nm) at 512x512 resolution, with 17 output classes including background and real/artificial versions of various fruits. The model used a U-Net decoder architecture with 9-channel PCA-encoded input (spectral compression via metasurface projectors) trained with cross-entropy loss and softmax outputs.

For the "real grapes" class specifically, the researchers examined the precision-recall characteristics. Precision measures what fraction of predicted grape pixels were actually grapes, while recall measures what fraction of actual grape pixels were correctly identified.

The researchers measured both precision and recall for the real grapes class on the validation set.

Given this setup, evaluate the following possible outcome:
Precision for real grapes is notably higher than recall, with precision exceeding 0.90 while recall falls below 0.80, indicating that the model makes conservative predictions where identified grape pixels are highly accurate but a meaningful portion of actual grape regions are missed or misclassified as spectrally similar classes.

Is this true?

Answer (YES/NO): NO